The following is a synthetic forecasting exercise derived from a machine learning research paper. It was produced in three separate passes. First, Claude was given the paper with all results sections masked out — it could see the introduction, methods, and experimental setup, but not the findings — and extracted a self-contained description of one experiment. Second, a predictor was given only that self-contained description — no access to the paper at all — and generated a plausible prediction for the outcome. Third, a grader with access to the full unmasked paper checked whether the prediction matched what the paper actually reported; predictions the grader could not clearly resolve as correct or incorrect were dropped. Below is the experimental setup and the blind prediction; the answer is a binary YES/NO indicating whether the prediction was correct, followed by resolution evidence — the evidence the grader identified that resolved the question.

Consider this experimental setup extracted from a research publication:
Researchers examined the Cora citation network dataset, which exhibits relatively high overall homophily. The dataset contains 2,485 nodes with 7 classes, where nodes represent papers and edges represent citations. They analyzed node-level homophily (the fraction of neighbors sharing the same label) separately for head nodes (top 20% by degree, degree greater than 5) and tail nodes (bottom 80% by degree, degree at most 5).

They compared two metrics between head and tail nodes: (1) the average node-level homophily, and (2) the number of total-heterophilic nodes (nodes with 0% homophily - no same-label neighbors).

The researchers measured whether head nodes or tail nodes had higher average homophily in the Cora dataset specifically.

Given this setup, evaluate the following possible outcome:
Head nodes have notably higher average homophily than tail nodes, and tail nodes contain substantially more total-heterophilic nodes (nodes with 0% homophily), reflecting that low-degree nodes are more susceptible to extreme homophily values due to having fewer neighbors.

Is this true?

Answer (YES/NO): NO